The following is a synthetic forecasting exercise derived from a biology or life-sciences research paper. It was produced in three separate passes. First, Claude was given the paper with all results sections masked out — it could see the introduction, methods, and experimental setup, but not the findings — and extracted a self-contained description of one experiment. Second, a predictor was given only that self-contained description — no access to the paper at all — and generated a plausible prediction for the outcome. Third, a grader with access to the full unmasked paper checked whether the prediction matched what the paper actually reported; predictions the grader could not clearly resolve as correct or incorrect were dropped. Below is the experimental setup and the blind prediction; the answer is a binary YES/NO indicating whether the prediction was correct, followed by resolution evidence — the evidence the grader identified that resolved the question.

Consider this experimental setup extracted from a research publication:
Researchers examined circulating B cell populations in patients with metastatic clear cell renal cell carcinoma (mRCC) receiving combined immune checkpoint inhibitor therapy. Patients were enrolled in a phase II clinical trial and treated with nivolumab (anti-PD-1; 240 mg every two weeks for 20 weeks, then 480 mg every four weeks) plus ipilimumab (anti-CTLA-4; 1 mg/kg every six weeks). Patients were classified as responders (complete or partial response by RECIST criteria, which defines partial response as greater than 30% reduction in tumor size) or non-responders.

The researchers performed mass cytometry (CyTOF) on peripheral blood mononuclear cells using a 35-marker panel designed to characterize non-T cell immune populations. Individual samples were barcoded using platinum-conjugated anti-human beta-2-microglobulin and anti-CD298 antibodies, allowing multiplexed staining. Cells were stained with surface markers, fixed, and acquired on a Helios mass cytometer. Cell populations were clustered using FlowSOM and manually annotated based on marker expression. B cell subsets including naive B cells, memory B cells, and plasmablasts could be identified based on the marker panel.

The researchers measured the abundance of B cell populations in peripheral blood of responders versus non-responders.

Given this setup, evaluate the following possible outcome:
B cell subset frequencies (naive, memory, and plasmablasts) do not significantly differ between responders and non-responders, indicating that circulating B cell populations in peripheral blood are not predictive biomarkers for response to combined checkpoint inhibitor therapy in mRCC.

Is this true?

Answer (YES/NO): NO